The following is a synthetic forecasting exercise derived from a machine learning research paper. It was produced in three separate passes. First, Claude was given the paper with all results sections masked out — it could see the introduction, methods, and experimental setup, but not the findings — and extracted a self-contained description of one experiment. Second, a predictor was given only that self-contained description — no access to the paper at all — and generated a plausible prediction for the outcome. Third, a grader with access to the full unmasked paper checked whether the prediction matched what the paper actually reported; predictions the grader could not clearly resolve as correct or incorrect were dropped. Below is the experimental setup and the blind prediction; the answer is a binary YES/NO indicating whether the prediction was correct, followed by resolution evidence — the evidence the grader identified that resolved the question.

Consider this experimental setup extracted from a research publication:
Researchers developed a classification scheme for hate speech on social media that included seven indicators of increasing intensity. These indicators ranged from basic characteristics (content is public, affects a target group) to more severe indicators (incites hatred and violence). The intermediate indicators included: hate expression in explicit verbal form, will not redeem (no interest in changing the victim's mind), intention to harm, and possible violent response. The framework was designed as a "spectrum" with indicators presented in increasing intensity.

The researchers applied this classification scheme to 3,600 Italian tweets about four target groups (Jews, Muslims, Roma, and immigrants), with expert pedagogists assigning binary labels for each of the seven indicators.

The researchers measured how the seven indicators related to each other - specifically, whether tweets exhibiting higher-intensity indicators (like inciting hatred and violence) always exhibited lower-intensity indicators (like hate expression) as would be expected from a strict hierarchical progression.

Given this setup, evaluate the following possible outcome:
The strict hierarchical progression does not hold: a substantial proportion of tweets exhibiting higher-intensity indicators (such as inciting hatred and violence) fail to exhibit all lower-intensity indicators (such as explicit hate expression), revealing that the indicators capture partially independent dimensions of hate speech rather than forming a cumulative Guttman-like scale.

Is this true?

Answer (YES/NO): YES